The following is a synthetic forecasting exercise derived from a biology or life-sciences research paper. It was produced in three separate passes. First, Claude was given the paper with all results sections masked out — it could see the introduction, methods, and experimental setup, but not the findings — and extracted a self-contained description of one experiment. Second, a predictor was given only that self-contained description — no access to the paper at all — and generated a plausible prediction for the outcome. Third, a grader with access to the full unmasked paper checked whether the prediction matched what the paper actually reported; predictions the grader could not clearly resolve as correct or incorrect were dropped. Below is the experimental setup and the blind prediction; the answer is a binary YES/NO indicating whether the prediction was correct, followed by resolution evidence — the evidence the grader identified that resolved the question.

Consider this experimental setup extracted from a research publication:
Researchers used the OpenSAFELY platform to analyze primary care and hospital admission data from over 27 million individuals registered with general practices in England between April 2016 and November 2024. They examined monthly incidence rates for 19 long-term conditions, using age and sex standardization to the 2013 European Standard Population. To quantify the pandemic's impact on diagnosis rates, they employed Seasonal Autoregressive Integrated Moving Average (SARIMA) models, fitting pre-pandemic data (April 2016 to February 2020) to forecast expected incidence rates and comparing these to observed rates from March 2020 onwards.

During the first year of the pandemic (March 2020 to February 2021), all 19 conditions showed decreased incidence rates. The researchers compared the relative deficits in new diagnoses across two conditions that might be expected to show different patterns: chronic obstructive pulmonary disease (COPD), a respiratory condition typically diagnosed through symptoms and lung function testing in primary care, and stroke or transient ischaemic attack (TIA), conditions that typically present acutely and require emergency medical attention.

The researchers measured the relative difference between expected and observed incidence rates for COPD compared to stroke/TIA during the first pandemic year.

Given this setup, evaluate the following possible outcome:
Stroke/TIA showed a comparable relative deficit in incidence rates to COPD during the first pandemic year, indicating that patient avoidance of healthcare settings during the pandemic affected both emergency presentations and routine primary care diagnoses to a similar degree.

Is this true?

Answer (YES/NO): NO